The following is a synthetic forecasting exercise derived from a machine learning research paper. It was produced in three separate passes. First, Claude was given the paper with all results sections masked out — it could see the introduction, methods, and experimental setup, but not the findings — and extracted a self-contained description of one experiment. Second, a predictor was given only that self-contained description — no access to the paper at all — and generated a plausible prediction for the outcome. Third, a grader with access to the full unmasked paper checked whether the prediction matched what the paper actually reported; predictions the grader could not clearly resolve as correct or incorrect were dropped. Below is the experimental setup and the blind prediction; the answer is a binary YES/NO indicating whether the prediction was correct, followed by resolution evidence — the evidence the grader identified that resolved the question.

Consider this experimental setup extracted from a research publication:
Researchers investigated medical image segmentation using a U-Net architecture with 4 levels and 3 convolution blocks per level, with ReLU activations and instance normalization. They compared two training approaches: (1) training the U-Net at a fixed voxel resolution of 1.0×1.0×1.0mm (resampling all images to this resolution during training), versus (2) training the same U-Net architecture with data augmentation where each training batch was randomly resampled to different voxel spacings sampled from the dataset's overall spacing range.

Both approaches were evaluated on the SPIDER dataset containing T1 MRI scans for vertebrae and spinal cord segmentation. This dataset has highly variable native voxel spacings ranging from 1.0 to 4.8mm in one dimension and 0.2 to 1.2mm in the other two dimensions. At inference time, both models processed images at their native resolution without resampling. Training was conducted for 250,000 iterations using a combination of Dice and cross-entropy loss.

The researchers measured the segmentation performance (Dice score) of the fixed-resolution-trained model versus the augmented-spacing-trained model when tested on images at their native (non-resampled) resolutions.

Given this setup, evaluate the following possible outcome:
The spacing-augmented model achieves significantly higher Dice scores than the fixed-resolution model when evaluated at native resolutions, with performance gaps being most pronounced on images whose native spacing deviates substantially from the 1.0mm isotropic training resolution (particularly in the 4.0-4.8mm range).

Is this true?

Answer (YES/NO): NO